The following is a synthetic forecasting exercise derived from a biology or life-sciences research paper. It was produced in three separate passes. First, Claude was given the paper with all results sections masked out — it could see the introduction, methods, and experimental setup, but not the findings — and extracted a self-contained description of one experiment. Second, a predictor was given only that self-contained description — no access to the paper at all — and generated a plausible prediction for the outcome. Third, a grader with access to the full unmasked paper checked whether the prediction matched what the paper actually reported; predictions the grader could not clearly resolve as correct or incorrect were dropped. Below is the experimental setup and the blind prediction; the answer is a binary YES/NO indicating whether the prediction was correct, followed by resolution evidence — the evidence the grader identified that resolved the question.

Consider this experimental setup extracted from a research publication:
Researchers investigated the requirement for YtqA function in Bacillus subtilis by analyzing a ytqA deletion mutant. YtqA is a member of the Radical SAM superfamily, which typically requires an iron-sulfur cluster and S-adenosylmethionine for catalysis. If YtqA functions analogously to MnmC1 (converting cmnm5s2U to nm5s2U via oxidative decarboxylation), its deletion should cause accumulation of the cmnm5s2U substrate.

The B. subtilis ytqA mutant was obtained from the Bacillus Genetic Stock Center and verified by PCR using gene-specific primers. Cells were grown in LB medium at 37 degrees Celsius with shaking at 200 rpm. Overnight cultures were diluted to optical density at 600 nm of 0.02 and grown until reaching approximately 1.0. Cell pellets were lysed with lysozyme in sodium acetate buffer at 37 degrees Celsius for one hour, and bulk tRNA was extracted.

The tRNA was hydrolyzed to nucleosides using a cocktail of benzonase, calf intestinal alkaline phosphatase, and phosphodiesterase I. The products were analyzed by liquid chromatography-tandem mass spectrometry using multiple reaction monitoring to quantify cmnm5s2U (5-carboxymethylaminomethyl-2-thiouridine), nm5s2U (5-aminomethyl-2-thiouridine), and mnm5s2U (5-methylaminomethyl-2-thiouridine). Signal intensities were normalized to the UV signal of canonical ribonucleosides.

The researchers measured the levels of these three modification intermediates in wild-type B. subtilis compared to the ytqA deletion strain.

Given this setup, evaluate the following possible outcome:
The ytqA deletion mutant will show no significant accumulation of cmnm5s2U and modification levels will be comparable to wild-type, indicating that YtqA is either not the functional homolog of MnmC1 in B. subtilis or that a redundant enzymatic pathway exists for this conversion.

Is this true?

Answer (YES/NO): NO